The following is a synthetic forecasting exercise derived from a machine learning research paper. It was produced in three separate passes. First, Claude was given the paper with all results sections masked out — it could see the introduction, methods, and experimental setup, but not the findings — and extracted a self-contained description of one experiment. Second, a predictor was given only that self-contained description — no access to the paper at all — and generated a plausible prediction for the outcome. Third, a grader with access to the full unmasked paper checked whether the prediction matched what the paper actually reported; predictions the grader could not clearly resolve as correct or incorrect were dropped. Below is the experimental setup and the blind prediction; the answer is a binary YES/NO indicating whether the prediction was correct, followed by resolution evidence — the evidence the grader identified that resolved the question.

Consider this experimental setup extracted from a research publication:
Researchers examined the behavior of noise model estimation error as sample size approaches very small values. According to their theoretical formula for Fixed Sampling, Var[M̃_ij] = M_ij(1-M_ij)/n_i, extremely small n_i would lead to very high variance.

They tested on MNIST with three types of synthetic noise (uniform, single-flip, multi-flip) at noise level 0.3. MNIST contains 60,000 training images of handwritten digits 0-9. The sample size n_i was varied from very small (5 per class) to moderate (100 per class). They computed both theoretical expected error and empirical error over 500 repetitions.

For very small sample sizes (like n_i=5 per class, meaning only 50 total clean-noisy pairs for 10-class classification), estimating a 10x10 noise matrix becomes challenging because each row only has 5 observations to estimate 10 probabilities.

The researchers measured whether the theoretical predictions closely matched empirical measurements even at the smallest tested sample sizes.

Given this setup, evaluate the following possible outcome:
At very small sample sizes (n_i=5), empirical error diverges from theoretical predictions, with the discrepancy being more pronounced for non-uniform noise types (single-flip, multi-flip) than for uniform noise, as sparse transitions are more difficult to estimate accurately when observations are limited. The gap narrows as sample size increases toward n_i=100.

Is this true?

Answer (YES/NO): NO